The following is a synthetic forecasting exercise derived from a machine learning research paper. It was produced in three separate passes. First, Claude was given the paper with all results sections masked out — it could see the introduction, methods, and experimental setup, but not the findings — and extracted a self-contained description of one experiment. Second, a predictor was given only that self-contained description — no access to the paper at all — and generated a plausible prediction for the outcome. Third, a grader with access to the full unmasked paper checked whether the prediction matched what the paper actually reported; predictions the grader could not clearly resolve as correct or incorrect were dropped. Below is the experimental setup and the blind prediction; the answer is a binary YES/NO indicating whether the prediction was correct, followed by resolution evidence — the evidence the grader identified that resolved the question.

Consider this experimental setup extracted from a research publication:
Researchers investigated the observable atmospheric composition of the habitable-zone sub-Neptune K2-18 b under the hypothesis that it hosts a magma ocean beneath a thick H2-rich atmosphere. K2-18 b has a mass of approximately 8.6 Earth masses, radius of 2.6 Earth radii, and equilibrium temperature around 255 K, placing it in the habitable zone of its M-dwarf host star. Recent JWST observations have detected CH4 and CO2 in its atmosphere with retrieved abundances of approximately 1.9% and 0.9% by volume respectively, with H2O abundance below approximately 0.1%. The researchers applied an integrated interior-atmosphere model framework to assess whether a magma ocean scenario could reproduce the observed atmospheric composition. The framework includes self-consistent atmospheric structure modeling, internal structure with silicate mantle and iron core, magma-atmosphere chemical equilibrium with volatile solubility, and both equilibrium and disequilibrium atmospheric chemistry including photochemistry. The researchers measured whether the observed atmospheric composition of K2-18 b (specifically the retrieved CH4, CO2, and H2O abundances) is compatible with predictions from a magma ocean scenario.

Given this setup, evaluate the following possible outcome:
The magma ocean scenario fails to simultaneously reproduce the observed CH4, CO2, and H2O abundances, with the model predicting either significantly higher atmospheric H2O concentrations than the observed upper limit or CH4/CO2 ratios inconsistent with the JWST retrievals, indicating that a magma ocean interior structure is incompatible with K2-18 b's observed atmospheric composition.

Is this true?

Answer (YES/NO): YES